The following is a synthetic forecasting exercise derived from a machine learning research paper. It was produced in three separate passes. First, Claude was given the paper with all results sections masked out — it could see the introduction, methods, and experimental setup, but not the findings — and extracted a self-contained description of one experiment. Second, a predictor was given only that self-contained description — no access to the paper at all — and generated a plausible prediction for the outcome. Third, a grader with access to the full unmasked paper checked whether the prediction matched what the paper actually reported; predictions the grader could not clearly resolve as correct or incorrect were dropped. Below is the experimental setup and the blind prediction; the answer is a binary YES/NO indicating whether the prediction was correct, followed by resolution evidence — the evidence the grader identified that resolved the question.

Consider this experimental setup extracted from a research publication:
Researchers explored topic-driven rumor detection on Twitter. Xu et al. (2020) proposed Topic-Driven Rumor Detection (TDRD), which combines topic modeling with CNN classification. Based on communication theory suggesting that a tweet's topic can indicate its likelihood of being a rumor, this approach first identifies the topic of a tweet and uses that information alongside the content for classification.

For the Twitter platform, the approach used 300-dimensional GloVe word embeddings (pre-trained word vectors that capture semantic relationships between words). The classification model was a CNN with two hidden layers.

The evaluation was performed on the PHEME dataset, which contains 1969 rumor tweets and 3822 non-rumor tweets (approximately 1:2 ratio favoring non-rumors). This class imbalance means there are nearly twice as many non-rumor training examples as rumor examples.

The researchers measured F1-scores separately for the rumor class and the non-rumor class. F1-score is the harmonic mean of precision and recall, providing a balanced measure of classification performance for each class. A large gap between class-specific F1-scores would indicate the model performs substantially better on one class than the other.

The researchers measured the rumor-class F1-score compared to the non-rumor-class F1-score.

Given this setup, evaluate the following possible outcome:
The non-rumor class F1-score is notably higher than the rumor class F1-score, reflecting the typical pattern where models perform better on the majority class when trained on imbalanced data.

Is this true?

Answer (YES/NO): YES